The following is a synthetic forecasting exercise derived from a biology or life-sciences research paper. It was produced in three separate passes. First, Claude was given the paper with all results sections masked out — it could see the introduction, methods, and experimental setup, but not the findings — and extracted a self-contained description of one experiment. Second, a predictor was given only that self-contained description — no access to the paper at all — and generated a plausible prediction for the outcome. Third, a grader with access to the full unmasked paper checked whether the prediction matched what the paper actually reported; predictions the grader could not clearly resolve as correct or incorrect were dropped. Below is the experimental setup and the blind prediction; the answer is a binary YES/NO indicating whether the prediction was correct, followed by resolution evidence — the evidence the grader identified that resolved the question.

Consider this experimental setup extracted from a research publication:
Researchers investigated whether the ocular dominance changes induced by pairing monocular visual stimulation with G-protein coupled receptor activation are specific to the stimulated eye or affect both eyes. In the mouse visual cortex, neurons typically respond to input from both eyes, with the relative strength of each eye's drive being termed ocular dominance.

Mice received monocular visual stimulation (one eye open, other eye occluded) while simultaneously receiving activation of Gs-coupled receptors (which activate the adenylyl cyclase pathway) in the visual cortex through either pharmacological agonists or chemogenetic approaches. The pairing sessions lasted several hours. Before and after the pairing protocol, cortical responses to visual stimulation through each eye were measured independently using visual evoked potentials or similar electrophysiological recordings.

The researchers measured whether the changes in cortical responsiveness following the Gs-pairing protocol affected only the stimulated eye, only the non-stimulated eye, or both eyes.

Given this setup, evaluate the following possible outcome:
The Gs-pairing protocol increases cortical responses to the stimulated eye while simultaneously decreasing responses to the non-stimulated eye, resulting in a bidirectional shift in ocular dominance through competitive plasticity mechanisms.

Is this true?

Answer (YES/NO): NO